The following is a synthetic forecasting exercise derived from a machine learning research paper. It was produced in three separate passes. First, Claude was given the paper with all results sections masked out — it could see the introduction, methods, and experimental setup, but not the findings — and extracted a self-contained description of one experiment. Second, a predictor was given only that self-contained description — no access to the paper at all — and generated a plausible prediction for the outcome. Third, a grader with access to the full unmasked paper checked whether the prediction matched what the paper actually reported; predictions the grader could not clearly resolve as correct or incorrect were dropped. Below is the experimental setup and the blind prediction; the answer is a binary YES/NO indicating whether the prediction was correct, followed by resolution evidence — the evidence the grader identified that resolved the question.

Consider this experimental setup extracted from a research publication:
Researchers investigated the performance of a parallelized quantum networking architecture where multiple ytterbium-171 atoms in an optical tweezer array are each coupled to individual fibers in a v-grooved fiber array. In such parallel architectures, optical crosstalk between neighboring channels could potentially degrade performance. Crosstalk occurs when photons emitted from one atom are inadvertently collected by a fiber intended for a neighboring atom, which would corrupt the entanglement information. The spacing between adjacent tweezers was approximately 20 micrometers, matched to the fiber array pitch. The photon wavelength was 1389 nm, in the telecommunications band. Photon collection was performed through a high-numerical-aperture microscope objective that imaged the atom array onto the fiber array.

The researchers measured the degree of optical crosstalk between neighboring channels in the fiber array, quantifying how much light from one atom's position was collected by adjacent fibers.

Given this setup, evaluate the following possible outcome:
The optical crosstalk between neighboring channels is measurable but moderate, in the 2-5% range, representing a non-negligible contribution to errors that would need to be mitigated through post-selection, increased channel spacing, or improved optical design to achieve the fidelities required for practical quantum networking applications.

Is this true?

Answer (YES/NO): NO